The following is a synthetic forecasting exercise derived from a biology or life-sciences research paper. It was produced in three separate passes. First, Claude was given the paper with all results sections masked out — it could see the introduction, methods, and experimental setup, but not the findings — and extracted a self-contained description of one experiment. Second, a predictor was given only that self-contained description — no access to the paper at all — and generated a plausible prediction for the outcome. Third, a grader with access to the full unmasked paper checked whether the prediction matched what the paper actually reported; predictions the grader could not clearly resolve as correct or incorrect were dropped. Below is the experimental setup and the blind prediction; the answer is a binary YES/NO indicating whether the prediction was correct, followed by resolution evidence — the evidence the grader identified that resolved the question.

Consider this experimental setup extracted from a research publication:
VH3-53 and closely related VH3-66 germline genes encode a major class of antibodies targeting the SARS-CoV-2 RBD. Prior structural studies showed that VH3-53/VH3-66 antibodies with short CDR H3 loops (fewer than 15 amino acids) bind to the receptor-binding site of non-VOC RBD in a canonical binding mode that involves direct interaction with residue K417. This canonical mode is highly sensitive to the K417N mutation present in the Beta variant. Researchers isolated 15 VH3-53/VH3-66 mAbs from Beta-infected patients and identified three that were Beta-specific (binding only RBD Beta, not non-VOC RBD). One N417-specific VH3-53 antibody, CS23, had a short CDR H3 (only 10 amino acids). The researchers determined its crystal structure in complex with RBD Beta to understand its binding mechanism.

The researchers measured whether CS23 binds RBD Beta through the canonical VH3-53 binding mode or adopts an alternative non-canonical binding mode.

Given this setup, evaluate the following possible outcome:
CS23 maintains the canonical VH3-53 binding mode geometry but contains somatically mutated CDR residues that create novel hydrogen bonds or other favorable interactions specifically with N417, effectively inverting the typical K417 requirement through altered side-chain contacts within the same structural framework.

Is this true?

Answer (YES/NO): NO